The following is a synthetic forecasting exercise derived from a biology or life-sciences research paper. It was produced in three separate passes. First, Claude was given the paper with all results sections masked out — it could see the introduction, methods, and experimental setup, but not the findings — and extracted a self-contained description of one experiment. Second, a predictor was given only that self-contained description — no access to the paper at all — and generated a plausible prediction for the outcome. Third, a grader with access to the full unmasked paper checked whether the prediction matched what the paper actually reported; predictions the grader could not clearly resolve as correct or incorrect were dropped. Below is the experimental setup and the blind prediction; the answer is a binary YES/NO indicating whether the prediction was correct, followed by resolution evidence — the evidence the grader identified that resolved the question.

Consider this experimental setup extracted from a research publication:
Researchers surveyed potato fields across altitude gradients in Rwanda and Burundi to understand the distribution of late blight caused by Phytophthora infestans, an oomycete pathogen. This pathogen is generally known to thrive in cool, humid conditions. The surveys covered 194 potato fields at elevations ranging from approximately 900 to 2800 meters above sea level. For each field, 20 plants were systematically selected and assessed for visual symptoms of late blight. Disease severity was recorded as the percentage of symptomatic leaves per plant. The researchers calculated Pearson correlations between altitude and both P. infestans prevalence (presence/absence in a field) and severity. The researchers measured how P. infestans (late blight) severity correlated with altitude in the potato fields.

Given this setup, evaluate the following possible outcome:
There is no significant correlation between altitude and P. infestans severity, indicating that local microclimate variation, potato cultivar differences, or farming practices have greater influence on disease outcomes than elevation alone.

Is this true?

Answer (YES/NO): NO